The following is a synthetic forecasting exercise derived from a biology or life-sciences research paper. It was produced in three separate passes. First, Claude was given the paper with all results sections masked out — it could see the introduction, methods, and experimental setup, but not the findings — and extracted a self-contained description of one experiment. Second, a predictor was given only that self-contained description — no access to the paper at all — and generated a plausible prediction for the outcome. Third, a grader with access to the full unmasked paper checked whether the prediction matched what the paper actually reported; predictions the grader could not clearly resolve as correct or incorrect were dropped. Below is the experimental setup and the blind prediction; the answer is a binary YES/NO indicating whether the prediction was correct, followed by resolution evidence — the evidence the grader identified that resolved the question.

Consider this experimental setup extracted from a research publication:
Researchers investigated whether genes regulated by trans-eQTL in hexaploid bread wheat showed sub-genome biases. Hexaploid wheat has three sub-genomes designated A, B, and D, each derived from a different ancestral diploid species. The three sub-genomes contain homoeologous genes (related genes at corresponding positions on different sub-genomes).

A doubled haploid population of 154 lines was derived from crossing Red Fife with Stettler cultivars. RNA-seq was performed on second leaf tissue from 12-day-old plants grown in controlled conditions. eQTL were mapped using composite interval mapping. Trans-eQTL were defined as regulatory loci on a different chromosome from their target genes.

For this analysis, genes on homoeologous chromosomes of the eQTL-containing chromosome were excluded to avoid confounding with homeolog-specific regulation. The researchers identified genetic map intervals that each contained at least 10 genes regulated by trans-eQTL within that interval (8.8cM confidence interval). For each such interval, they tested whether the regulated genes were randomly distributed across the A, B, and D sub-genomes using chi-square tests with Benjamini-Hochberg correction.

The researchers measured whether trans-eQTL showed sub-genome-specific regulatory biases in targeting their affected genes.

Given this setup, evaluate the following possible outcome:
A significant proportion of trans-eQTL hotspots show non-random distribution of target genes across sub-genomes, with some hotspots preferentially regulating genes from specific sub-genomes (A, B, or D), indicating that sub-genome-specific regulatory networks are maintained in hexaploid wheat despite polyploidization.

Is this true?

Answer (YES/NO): NO